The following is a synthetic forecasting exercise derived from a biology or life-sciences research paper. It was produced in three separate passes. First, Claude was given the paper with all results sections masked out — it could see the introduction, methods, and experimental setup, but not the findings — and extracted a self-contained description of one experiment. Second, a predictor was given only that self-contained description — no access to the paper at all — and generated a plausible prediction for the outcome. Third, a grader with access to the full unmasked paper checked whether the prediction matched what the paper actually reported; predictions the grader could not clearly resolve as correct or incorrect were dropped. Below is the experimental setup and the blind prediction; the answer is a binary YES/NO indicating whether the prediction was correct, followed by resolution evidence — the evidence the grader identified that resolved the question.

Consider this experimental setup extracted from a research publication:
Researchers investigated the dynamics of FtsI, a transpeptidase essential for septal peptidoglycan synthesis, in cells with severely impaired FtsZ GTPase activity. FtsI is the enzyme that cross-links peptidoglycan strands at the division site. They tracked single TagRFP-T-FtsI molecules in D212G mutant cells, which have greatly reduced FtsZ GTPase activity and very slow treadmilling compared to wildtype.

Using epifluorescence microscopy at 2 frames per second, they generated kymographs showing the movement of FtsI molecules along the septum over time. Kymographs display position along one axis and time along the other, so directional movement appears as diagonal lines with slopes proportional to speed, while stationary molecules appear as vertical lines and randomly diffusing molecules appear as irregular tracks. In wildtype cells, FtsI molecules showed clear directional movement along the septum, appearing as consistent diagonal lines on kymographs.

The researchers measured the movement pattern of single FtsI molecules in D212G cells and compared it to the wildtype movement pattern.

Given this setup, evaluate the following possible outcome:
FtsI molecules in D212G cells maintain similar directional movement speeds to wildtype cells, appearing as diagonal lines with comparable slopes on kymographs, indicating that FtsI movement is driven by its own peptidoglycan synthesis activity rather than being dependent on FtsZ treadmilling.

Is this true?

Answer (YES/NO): NO